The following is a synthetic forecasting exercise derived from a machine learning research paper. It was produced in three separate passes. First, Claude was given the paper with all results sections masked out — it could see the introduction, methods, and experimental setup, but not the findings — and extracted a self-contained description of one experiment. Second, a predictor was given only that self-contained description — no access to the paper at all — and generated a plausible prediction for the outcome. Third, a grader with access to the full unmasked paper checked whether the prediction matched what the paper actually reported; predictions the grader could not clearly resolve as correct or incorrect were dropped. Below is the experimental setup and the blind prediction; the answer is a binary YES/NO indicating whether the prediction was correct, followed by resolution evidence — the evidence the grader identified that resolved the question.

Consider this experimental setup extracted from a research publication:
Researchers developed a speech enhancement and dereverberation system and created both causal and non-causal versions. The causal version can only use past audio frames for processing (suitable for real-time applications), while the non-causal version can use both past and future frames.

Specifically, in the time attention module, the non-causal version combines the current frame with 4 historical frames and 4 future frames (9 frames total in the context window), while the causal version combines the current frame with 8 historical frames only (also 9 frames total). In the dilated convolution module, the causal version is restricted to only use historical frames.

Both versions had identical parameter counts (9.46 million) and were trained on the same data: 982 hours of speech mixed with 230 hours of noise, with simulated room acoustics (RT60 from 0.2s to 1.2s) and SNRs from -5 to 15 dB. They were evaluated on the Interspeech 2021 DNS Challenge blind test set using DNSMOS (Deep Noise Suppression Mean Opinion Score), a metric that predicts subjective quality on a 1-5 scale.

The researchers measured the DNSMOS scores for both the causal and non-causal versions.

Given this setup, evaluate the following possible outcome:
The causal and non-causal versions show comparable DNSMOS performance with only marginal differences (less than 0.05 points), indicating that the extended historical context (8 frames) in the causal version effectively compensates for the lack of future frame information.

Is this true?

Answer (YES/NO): YES